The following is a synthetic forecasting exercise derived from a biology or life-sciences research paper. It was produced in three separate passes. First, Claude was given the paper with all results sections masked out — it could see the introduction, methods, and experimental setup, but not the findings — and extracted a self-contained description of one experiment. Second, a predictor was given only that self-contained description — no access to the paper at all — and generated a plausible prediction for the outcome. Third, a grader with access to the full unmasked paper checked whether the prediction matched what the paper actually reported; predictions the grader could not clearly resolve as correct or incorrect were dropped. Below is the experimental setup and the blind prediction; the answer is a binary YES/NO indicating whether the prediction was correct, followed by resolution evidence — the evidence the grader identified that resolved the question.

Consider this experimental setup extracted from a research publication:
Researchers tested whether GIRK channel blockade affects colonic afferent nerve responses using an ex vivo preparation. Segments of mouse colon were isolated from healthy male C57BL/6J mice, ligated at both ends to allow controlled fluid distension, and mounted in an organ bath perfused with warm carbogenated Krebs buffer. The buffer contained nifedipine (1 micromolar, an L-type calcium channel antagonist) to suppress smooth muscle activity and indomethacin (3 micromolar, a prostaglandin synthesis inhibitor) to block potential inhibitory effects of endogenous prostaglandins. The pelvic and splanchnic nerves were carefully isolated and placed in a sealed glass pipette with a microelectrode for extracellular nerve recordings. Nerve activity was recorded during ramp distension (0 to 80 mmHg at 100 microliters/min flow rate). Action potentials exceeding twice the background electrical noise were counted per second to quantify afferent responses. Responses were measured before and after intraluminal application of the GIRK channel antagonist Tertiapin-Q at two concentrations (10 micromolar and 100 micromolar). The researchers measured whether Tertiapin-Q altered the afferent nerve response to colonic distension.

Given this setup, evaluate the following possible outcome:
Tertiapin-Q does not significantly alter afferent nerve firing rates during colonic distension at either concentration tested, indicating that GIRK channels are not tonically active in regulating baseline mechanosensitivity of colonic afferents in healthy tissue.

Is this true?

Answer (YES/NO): YES